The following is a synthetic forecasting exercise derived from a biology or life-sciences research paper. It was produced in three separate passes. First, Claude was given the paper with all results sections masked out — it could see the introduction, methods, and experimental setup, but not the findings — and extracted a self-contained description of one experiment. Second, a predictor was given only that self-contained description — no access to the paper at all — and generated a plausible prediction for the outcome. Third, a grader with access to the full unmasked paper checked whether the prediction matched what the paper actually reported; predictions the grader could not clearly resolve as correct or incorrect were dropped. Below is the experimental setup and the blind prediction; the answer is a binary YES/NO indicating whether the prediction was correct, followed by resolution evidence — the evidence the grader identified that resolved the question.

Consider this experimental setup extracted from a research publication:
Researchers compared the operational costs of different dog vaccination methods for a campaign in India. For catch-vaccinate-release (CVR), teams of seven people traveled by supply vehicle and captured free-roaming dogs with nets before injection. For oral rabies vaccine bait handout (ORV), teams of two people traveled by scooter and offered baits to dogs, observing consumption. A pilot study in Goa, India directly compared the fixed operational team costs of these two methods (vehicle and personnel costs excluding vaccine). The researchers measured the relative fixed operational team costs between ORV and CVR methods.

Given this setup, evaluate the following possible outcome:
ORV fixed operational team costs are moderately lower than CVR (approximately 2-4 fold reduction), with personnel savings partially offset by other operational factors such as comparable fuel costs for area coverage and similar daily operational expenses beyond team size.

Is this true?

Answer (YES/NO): YES